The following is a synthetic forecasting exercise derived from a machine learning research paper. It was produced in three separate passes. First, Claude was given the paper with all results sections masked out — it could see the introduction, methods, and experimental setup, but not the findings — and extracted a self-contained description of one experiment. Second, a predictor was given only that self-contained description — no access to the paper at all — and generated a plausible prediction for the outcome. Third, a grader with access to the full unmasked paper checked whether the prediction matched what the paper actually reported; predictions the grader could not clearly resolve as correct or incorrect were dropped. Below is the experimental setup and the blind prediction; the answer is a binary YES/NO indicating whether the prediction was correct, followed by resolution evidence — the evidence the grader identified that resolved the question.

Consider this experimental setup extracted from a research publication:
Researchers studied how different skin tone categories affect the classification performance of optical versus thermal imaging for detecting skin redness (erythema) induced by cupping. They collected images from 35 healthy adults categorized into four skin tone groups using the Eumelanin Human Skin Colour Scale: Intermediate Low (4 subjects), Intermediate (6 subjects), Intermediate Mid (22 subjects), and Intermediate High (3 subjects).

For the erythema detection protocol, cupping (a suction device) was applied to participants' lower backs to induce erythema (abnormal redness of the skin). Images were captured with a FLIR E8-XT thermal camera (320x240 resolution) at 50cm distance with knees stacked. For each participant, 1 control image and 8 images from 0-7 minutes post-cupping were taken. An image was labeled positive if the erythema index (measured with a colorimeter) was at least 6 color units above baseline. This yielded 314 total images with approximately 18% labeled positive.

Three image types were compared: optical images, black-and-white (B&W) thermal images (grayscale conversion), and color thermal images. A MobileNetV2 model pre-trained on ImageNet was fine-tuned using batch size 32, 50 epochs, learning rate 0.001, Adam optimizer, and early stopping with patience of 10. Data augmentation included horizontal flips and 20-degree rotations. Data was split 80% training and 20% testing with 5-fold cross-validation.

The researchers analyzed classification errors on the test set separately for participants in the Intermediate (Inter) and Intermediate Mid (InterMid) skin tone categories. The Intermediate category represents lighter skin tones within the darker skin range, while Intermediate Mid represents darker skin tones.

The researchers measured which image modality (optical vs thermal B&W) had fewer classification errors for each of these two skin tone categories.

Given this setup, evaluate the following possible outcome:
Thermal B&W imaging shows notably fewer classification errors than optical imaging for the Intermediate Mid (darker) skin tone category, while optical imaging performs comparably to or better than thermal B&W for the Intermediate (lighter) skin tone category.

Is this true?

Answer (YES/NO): YES